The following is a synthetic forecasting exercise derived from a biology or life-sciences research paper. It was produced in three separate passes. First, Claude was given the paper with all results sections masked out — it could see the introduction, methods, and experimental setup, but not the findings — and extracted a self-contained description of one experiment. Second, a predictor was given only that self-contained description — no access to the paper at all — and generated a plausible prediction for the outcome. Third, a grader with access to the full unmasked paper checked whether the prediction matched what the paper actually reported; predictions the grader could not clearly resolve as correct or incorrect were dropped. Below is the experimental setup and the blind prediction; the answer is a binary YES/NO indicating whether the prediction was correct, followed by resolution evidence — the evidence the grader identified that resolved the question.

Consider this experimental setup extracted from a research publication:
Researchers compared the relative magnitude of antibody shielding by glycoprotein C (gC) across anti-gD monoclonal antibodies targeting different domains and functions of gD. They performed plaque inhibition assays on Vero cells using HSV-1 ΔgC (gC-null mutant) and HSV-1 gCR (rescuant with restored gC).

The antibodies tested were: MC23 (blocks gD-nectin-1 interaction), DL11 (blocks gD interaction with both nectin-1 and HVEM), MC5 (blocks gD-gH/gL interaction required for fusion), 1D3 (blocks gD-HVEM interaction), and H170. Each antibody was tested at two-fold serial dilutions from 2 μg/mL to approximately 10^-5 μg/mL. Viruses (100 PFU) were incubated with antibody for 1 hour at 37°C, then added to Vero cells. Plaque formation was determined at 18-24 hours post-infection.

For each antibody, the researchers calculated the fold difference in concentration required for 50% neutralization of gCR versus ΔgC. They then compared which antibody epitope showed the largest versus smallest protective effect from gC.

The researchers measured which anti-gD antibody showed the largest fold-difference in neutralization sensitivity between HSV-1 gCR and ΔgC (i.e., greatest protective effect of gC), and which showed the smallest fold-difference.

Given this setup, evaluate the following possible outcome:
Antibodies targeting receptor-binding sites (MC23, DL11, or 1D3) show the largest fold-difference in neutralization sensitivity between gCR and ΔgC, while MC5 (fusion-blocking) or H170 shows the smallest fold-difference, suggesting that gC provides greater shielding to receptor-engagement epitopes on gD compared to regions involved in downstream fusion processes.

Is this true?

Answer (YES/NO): NO